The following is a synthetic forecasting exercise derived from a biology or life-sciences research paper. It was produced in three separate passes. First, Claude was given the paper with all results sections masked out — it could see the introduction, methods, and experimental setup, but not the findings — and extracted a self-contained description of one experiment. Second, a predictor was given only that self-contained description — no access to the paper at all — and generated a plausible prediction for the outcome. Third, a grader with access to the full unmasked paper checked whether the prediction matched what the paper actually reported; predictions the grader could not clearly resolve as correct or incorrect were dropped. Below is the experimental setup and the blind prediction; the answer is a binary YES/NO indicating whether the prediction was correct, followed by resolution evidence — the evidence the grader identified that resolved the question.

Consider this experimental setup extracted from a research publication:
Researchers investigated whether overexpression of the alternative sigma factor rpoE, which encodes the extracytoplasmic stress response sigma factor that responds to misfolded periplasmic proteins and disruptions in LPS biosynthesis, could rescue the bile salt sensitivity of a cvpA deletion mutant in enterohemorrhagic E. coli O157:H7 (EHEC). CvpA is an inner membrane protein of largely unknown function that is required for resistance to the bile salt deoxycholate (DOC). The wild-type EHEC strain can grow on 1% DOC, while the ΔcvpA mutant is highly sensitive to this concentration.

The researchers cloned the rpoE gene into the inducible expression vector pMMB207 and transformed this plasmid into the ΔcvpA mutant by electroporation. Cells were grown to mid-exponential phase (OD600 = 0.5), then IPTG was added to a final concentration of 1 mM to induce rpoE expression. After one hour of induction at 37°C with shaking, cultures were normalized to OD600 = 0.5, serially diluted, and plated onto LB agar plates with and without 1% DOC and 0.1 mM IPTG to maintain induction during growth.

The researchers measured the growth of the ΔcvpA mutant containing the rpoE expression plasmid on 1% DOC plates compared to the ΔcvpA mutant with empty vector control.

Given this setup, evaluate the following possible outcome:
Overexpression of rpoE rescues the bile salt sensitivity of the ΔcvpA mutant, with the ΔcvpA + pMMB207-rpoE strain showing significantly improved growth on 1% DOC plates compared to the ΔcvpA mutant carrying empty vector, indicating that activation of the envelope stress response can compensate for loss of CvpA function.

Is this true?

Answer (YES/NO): YES